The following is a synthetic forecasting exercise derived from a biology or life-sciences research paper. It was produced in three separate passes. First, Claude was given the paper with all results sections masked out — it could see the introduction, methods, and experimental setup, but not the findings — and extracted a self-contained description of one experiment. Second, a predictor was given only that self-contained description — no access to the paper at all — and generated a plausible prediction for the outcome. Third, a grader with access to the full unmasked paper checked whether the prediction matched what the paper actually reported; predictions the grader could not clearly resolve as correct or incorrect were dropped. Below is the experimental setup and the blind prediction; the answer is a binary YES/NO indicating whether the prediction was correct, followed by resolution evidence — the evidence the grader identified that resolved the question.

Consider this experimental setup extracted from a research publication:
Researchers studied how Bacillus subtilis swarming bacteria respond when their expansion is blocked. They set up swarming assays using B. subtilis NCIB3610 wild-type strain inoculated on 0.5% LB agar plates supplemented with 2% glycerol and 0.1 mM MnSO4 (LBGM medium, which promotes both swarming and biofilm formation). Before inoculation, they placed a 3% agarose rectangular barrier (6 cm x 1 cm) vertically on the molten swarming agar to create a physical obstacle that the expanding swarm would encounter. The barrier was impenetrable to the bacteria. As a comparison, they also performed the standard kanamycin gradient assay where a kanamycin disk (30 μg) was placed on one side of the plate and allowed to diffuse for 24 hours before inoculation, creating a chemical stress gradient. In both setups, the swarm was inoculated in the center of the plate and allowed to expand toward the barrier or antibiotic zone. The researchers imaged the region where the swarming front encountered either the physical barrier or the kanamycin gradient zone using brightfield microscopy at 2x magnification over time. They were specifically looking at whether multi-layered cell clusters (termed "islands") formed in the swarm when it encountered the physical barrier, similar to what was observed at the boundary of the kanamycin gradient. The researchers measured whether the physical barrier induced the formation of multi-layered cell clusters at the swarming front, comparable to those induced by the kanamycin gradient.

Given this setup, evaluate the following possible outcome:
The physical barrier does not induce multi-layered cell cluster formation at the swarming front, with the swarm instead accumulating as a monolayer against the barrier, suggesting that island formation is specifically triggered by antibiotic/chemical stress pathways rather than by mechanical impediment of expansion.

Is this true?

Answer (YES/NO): NO